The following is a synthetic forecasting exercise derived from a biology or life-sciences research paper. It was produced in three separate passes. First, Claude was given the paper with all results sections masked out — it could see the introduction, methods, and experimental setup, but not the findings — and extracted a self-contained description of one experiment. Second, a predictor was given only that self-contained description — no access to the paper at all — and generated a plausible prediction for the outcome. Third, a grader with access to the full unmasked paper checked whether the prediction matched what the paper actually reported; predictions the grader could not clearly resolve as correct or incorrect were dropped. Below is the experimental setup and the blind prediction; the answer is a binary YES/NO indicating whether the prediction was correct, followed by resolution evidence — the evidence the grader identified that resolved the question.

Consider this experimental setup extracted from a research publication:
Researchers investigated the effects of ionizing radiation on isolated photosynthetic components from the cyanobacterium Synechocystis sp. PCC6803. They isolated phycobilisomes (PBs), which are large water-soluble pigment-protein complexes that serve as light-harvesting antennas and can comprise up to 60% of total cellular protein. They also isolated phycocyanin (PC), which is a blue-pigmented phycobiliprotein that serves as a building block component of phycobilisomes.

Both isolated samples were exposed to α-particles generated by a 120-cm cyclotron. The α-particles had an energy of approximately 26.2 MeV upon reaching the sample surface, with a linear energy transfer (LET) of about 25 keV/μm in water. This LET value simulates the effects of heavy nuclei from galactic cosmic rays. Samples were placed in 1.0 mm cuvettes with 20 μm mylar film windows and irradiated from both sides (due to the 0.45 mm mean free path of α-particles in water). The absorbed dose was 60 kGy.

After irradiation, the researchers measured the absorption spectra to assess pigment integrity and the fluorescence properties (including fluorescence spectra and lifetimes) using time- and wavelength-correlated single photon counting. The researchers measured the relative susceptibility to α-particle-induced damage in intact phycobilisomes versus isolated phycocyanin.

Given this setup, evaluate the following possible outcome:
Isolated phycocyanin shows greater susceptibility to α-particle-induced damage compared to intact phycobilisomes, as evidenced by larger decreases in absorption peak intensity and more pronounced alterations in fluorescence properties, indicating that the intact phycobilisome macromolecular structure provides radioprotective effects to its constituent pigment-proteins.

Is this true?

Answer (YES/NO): NO